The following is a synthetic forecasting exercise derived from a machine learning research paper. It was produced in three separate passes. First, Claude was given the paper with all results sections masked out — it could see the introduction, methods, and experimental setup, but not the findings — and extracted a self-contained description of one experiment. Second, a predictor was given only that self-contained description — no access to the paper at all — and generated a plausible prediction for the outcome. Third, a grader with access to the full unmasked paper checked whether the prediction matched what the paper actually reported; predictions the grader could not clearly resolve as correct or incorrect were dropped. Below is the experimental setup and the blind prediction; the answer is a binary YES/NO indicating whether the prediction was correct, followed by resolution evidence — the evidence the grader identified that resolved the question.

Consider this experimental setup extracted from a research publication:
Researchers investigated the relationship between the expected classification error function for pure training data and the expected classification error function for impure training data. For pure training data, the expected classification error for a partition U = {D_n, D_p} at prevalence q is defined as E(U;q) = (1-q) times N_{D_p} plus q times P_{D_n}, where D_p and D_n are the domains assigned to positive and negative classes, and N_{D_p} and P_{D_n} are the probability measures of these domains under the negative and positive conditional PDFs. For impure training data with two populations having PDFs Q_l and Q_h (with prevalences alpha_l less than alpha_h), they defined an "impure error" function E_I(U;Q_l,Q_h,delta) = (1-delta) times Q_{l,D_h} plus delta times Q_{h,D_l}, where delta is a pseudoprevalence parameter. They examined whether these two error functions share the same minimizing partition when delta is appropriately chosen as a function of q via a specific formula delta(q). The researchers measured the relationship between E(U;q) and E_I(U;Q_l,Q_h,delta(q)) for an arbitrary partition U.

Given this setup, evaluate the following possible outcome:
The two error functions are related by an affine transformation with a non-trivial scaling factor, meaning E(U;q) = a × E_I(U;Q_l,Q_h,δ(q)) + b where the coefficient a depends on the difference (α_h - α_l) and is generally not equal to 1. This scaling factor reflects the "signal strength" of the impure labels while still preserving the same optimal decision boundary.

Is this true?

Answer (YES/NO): YES